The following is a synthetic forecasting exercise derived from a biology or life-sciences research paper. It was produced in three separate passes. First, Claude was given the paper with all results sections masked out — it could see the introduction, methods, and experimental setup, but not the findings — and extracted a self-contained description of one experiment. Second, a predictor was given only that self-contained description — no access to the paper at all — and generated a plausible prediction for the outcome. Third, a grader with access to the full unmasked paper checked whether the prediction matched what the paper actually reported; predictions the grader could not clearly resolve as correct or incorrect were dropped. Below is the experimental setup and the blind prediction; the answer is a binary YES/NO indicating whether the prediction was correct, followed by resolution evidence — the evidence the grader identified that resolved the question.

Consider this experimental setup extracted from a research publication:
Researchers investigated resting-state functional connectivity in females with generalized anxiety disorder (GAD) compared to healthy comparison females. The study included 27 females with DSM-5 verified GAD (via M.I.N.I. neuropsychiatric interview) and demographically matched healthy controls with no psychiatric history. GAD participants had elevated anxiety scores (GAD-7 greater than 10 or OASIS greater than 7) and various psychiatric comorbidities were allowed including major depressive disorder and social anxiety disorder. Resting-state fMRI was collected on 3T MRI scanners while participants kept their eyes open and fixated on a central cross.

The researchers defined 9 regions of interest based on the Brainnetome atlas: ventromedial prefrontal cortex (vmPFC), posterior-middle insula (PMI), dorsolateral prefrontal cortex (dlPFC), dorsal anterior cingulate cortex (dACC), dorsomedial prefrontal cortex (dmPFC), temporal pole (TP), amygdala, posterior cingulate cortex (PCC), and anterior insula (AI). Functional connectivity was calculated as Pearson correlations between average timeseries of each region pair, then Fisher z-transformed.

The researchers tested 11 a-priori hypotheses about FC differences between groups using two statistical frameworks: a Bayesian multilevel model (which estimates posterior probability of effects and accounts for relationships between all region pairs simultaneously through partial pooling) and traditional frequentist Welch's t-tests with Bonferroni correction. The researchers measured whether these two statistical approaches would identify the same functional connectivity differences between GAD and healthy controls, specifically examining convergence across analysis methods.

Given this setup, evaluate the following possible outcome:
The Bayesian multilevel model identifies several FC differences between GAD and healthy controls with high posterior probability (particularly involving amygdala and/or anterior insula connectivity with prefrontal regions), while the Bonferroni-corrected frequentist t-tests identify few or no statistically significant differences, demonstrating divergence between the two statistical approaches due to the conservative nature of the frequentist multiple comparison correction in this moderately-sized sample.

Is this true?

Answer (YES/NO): NO